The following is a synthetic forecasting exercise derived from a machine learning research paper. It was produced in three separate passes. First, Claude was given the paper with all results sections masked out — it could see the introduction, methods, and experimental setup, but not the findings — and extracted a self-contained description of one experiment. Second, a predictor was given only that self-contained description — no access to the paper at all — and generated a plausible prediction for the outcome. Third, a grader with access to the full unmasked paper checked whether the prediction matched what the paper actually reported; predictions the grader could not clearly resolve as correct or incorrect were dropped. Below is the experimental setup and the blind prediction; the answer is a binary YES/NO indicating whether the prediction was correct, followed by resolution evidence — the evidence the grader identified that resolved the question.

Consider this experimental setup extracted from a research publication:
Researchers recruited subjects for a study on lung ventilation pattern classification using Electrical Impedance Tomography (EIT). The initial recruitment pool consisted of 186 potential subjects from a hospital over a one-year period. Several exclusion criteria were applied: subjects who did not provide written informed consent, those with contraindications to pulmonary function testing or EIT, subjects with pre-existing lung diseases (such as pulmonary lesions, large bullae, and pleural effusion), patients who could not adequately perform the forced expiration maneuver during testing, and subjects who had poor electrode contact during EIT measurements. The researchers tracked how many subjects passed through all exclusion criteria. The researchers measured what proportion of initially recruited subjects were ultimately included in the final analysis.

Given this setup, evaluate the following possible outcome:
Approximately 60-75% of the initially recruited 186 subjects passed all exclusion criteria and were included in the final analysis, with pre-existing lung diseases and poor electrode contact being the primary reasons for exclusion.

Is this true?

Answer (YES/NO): YES